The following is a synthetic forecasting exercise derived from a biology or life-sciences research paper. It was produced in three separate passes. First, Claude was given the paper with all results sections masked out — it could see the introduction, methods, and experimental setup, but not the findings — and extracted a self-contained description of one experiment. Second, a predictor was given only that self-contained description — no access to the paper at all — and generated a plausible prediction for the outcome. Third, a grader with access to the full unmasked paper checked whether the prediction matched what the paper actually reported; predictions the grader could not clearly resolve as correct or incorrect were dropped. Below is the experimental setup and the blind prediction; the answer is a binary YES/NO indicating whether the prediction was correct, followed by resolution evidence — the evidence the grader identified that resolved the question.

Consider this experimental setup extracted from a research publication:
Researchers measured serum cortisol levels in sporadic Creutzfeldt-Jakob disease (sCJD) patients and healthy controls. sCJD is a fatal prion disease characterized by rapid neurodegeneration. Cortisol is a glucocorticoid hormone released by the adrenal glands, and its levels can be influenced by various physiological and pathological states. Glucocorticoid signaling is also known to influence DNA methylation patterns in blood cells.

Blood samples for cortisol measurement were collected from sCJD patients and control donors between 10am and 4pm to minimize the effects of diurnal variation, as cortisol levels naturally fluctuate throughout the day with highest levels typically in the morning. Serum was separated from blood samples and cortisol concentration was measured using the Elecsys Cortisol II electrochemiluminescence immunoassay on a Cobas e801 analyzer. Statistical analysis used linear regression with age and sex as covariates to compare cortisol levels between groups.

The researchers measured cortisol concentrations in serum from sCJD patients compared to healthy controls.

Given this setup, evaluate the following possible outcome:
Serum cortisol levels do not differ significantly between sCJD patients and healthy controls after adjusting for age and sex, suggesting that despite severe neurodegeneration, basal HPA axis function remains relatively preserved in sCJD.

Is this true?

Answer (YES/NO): NO